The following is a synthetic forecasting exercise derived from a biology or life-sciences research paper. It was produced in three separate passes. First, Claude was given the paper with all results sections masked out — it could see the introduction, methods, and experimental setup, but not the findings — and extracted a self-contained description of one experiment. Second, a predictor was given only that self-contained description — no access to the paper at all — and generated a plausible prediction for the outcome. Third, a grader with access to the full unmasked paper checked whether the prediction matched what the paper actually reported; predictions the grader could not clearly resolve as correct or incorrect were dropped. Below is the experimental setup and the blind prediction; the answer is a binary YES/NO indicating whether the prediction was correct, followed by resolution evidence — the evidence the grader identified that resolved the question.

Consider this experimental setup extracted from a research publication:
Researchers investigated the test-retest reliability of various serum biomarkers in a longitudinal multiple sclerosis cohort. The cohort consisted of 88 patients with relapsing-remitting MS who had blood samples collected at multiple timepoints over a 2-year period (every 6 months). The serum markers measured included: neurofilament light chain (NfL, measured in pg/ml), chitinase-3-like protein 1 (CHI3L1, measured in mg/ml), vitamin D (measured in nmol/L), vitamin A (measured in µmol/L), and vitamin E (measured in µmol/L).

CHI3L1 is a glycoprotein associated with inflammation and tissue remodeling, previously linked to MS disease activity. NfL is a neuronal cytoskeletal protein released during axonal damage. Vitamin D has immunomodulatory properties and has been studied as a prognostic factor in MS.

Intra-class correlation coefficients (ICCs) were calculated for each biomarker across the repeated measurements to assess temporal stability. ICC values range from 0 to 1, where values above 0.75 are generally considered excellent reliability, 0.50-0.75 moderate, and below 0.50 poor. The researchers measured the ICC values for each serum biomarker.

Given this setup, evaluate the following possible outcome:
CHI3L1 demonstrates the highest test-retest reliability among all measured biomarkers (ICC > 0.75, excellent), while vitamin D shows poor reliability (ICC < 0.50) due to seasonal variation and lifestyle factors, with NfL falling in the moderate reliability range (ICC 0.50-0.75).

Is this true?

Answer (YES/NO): NO